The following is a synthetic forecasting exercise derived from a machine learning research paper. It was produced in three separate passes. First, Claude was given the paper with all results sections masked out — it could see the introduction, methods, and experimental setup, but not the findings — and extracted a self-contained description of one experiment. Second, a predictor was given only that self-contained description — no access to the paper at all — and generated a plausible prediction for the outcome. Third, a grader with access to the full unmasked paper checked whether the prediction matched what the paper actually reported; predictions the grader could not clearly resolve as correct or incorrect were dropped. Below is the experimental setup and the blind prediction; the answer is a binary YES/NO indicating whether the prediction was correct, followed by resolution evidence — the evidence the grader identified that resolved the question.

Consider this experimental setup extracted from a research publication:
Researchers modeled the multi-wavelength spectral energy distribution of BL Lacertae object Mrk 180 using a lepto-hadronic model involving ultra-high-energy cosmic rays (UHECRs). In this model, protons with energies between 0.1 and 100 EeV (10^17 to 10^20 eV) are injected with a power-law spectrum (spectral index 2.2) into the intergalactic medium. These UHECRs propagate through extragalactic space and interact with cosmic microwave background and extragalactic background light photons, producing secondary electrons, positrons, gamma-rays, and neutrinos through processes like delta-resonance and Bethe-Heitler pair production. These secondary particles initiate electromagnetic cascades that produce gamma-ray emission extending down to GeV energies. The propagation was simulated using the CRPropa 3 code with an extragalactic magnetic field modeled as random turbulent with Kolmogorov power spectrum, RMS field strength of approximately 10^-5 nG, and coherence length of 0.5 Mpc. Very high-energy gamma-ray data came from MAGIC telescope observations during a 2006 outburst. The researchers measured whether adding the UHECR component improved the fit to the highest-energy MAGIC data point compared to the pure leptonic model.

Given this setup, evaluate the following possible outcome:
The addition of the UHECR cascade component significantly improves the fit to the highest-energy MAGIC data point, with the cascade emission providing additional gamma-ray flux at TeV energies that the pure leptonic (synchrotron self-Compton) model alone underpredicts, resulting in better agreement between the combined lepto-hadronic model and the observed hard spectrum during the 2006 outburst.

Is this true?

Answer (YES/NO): YES